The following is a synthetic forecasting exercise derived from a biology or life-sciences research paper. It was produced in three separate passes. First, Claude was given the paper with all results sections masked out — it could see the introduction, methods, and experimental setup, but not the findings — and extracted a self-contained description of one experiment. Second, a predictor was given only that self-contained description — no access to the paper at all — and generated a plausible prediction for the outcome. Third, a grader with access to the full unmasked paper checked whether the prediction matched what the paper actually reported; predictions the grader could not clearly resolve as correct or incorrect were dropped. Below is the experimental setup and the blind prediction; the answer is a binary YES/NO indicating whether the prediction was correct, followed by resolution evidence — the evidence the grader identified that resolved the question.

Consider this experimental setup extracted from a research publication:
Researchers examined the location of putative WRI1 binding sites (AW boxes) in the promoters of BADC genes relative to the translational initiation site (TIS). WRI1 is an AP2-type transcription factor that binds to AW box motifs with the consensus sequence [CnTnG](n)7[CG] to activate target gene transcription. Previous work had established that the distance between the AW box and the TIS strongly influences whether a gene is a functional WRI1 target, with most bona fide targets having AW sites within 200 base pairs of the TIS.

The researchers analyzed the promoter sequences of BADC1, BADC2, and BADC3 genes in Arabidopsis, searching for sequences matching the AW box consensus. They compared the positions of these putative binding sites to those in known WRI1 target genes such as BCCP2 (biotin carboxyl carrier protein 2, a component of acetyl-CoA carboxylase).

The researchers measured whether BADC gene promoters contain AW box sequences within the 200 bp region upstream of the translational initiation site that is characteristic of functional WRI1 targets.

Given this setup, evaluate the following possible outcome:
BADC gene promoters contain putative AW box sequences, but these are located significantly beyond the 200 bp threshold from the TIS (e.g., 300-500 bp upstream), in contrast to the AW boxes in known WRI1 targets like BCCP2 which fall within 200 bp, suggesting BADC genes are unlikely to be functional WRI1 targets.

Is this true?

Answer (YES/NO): NO